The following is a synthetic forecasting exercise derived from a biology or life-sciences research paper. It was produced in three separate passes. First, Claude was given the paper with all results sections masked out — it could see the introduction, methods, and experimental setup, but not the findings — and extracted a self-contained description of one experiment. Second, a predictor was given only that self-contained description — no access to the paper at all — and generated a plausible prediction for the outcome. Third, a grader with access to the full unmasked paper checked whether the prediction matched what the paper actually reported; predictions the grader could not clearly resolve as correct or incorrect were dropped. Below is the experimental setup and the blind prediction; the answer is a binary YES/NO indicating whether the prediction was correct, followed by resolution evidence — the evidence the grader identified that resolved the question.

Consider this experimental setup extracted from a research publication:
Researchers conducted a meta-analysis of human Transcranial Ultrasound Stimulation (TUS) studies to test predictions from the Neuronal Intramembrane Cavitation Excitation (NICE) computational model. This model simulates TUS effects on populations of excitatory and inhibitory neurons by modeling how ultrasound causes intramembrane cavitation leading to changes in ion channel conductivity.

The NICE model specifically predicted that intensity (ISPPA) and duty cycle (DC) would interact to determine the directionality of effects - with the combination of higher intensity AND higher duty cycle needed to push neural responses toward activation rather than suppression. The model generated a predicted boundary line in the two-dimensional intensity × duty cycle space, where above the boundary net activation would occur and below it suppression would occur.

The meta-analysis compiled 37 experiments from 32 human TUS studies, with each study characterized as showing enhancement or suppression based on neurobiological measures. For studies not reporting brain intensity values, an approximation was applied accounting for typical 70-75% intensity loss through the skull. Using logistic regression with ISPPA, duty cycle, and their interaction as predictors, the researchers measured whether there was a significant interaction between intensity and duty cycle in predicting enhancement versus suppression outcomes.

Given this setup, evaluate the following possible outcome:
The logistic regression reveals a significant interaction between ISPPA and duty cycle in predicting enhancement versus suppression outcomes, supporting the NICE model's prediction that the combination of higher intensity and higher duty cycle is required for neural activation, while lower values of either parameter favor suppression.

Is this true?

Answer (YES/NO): NO